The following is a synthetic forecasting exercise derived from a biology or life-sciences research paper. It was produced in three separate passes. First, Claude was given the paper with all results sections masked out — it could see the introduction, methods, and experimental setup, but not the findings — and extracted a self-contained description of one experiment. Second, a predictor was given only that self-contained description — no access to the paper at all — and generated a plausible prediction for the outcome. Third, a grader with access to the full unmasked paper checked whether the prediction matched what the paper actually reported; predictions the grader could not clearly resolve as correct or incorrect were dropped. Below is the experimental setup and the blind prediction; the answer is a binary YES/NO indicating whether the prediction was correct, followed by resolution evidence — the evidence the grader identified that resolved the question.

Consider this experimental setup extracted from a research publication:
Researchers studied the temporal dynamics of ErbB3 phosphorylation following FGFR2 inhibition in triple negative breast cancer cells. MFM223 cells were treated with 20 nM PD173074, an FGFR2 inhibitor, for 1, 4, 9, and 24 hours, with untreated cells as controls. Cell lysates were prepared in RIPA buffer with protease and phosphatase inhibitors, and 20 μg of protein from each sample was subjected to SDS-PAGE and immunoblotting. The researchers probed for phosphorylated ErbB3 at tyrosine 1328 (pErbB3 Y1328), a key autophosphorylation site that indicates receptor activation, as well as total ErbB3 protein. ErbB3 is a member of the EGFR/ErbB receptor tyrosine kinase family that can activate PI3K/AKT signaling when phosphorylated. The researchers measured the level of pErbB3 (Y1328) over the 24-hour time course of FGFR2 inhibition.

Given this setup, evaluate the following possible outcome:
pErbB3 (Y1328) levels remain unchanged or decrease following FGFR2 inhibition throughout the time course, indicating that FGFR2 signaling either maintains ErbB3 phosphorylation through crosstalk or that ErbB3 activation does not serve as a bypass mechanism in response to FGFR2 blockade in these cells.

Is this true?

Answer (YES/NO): NO